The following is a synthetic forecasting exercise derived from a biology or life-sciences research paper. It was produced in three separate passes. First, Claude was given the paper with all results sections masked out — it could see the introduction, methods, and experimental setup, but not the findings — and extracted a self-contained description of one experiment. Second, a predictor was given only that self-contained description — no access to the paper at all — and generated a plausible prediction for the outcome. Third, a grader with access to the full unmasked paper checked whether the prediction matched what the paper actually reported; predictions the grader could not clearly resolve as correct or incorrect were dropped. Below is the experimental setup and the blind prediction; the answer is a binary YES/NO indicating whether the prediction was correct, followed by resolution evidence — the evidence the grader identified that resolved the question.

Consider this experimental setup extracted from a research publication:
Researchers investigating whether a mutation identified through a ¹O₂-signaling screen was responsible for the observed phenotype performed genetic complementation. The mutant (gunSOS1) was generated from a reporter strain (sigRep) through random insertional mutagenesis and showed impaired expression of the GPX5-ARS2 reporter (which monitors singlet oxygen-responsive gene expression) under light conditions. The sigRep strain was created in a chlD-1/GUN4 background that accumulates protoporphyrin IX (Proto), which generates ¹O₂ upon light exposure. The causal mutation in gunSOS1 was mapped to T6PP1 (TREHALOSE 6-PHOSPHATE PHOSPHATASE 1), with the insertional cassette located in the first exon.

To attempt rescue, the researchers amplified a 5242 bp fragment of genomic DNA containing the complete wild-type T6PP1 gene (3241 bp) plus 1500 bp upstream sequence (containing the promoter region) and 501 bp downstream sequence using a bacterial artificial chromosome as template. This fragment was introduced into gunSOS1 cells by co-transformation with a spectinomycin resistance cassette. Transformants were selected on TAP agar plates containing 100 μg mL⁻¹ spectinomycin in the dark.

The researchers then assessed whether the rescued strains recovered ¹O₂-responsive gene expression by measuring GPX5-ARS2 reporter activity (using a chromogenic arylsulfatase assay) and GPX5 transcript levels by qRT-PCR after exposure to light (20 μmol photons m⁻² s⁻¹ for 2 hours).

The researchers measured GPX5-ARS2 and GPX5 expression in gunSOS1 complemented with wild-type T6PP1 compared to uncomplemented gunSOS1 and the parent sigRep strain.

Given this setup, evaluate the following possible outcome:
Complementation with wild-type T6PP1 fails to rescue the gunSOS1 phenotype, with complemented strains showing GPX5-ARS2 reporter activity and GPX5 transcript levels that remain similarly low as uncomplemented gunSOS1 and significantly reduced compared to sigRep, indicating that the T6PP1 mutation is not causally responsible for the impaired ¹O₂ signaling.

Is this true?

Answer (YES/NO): NO